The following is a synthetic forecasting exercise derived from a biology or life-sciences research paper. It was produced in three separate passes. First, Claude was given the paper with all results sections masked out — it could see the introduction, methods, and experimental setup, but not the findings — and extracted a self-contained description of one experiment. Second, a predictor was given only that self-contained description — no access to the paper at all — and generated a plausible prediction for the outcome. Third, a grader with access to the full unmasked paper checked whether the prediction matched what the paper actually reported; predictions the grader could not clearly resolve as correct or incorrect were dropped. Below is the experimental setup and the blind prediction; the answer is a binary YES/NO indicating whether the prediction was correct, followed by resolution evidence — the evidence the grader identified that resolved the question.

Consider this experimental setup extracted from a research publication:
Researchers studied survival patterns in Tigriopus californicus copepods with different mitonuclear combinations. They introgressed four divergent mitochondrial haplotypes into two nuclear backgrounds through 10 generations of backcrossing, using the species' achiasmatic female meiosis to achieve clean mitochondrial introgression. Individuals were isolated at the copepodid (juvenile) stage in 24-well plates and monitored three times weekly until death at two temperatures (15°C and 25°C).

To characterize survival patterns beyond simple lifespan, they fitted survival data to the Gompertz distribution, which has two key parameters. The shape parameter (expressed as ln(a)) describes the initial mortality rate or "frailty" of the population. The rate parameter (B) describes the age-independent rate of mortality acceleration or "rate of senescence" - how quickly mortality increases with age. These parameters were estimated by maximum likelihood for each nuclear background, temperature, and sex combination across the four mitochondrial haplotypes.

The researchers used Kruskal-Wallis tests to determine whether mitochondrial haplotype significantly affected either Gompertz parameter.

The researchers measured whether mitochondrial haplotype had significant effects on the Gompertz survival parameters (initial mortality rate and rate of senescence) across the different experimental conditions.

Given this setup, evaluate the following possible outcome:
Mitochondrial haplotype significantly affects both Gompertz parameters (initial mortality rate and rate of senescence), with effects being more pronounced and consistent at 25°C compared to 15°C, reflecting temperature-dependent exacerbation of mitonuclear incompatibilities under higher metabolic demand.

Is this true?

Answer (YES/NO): NO